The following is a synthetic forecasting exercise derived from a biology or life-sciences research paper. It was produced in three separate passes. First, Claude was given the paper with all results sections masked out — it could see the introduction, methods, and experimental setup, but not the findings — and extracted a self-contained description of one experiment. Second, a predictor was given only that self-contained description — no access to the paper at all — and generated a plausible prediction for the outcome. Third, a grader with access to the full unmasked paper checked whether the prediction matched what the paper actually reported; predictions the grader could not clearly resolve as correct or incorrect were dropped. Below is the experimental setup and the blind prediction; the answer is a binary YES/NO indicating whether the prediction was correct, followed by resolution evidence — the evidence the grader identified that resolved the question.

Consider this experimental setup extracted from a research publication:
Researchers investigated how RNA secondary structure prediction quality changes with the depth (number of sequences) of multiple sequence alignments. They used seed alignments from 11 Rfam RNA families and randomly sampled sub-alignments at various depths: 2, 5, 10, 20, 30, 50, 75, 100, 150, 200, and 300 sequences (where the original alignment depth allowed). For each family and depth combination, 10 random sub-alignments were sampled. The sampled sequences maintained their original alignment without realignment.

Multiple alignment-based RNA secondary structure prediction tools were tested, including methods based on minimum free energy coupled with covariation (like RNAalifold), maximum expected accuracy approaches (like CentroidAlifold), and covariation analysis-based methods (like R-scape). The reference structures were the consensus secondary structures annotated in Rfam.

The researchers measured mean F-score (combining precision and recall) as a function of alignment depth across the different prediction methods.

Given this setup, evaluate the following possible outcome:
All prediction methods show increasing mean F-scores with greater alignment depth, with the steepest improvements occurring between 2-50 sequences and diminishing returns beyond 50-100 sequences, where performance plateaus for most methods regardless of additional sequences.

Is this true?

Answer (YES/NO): NO